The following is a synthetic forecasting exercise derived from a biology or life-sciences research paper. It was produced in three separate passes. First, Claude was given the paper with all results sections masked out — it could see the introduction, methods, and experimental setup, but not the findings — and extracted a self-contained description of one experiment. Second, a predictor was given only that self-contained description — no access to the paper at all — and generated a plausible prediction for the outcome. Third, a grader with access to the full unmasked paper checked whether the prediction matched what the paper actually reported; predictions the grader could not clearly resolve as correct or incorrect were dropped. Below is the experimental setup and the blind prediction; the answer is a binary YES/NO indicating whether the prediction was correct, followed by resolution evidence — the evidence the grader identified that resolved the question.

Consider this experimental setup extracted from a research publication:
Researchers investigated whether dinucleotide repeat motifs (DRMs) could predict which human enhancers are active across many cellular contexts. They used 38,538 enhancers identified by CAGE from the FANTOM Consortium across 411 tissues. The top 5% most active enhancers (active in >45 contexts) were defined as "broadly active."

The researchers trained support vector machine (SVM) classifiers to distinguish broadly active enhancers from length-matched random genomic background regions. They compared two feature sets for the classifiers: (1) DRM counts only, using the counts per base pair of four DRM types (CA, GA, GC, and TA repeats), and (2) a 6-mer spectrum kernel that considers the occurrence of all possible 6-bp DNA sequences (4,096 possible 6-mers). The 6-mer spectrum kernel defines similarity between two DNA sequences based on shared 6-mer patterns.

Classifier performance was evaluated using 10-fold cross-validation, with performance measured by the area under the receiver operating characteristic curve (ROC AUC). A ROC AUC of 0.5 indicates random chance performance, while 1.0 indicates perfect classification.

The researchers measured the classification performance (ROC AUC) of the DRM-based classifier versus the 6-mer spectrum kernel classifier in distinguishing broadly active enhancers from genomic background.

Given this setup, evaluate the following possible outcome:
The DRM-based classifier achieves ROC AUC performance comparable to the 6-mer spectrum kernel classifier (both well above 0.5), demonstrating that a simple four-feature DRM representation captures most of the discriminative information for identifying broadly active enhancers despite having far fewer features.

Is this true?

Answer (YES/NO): NO